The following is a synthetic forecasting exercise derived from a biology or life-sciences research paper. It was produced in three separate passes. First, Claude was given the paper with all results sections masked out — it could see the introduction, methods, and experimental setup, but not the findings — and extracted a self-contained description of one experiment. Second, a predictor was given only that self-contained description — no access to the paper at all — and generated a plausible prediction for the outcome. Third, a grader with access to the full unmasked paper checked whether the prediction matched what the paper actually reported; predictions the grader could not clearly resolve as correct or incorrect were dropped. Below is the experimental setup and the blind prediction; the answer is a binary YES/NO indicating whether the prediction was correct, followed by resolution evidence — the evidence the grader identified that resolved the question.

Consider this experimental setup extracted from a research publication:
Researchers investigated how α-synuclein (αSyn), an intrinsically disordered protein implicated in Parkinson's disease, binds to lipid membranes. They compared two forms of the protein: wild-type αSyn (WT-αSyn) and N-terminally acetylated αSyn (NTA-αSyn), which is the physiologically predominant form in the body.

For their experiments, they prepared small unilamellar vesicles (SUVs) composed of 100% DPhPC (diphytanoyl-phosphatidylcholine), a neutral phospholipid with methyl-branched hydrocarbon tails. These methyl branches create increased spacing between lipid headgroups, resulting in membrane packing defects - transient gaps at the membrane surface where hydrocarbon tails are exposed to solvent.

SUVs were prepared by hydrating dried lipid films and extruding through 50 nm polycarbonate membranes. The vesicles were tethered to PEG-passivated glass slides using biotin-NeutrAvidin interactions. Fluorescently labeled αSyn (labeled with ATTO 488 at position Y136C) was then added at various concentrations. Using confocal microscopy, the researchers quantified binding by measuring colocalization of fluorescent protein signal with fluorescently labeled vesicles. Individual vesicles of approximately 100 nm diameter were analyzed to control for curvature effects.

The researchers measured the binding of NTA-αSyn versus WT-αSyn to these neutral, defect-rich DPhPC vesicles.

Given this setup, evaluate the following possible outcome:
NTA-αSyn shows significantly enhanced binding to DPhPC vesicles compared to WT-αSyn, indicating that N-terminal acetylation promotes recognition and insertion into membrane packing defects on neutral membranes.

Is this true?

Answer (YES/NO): YES